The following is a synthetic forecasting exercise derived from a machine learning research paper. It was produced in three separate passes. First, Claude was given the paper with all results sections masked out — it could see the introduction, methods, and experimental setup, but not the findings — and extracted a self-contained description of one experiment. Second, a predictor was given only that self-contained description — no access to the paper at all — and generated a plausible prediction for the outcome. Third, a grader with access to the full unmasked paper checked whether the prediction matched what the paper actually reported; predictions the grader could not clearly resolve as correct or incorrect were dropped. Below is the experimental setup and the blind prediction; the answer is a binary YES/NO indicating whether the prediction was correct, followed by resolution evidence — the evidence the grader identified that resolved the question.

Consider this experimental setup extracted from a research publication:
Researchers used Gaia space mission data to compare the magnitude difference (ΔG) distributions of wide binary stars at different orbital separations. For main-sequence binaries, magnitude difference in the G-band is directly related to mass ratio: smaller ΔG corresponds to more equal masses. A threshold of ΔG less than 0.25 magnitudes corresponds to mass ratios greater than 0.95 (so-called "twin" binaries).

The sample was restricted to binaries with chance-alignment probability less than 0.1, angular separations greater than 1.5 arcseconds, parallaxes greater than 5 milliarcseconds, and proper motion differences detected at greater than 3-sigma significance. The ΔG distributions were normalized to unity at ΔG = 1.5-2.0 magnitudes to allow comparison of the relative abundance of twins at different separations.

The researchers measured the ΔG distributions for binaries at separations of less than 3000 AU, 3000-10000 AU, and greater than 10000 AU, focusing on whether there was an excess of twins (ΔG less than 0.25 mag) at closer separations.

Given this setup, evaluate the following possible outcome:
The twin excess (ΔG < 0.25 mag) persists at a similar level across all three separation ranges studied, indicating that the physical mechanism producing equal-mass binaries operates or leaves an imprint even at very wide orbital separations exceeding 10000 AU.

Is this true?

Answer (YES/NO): NO